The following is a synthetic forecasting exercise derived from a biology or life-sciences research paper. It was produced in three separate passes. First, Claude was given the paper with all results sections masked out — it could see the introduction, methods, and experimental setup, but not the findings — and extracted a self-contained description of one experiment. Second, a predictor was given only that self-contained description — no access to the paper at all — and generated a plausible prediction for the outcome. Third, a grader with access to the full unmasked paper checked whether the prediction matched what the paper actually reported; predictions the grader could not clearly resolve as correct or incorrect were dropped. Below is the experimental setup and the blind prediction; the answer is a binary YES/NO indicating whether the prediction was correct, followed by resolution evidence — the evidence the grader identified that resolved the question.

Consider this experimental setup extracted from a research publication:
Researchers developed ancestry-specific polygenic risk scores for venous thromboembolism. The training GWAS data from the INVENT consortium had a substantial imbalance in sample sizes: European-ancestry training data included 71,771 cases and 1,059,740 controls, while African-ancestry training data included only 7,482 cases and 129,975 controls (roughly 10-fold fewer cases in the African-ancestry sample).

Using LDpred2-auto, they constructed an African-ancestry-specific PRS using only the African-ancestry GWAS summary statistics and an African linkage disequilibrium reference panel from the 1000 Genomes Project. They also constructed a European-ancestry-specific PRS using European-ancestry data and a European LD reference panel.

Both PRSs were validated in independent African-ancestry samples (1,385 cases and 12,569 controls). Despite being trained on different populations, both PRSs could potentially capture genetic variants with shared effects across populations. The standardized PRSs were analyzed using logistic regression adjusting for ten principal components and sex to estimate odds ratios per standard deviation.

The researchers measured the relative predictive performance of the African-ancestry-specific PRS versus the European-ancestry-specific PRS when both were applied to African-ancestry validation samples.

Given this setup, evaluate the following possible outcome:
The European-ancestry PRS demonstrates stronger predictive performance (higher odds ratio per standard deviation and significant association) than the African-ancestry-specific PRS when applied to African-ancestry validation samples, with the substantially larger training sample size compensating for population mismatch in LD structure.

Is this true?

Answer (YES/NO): NO